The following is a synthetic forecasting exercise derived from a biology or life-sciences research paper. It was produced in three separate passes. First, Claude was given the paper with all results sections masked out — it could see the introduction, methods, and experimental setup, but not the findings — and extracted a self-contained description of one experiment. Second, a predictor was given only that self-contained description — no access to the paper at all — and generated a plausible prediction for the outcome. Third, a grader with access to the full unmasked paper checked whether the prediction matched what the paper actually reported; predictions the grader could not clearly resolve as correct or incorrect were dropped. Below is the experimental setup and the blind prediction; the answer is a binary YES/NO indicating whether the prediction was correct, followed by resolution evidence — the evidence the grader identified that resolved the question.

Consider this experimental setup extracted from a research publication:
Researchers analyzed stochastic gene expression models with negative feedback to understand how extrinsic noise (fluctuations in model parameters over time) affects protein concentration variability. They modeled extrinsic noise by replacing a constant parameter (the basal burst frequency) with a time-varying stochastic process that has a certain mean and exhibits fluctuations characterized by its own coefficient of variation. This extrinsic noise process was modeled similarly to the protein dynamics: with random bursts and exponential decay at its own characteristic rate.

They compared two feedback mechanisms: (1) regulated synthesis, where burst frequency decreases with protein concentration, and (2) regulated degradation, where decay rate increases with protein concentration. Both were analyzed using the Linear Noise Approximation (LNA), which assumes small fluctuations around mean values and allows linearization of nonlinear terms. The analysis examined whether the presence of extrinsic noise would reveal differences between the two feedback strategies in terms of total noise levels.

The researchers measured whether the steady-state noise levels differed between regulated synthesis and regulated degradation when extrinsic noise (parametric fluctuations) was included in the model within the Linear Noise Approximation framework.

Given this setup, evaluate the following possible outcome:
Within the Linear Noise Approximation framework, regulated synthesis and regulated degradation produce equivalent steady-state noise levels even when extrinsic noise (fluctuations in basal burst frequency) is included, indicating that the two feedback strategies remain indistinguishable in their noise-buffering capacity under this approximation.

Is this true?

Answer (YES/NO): YES